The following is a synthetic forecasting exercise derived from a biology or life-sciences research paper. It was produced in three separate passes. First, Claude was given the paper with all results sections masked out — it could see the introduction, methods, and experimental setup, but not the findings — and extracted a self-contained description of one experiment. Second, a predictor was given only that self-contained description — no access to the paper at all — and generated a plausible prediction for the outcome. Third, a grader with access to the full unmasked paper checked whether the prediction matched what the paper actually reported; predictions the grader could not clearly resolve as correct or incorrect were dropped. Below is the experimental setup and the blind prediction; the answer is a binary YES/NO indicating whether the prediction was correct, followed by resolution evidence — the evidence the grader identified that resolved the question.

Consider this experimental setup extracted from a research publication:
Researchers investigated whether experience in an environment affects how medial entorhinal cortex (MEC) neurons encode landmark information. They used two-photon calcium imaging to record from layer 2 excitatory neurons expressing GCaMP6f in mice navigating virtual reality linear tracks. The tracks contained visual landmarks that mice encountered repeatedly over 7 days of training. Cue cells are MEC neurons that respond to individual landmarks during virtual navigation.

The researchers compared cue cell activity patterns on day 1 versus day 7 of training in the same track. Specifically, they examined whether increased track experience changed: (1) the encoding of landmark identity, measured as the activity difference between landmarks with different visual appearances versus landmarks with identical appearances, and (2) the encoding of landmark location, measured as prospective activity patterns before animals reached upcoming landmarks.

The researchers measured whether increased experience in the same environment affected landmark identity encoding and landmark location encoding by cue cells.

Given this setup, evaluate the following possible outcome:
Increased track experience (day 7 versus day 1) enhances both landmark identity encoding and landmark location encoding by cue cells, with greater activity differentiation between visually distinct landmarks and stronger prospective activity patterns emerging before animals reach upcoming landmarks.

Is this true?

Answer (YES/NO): NO